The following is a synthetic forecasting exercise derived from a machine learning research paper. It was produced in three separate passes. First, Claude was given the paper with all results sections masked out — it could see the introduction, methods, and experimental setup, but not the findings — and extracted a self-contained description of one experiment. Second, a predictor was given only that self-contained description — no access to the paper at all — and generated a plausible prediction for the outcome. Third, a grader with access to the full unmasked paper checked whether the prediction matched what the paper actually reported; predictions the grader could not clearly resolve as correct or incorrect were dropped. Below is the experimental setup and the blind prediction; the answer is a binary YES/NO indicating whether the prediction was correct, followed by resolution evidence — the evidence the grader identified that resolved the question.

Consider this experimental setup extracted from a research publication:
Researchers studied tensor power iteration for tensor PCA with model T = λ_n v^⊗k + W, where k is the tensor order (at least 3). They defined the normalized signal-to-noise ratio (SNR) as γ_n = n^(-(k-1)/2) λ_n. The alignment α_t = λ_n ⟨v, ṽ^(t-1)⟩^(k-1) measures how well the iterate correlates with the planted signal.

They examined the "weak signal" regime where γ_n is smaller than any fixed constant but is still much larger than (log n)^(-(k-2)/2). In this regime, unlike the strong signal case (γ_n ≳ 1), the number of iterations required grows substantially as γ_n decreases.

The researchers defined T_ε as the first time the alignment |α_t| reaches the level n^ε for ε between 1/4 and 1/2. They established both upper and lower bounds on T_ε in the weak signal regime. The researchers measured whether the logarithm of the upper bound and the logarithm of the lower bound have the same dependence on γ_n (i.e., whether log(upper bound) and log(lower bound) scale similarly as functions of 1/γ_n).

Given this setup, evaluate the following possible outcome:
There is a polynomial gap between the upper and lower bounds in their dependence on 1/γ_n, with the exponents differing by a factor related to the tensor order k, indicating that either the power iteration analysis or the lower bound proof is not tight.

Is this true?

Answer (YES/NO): NO